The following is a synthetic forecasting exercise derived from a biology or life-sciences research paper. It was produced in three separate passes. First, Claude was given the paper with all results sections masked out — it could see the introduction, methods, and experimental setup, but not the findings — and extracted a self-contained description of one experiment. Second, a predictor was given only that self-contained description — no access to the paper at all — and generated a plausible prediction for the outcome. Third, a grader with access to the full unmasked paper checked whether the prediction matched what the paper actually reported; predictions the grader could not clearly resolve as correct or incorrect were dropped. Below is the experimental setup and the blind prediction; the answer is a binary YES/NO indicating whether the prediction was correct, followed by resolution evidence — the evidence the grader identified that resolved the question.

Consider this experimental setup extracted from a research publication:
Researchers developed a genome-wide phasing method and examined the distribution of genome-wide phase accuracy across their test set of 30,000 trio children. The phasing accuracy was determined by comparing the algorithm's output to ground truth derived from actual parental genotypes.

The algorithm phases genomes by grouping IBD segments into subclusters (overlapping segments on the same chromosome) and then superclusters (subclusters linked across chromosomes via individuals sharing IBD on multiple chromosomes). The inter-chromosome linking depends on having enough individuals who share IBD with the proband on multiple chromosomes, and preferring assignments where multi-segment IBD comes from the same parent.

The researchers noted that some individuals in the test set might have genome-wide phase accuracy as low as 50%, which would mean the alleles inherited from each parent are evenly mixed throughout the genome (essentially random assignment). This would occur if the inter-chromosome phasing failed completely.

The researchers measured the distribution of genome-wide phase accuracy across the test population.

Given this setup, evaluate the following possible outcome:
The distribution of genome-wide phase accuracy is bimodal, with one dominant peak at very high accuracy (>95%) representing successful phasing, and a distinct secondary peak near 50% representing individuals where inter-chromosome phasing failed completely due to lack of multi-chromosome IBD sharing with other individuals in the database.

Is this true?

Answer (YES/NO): NO